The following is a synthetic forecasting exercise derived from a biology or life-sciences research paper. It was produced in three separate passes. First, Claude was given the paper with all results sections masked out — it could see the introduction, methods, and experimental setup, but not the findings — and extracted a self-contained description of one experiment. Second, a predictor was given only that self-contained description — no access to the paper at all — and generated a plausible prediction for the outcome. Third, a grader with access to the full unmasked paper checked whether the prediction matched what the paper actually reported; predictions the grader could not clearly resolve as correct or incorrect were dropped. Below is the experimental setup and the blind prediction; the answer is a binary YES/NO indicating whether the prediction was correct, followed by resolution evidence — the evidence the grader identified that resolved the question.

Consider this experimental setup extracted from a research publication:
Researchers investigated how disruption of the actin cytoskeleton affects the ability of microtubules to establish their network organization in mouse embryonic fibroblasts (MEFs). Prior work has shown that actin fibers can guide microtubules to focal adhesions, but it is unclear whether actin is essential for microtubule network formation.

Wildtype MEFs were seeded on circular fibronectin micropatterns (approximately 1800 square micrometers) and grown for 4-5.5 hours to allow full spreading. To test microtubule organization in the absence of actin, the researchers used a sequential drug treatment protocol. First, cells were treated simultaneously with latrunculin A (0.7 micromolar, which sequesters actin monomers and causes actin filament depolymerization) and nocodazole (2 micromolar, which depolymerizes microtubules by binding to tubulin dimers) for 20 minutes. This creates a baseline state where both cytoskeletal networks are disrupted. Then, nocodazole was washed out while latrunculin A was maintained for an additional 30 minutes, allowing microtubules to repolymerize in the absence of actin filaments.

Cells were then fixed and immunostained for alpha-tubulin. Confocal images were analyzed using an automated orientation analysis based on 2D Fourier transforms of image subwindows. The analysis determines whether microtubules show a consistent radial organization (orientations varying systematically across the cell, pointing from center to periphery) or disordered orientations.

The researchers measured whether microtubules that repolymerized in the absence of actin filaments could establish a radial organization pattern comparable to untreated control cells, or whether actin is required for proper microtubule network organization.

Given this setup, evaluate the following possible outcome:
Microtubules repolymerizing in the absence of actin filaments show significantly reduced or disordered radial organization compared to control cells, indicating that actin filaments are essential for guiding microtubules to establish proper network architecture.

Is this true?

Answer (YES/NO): NO